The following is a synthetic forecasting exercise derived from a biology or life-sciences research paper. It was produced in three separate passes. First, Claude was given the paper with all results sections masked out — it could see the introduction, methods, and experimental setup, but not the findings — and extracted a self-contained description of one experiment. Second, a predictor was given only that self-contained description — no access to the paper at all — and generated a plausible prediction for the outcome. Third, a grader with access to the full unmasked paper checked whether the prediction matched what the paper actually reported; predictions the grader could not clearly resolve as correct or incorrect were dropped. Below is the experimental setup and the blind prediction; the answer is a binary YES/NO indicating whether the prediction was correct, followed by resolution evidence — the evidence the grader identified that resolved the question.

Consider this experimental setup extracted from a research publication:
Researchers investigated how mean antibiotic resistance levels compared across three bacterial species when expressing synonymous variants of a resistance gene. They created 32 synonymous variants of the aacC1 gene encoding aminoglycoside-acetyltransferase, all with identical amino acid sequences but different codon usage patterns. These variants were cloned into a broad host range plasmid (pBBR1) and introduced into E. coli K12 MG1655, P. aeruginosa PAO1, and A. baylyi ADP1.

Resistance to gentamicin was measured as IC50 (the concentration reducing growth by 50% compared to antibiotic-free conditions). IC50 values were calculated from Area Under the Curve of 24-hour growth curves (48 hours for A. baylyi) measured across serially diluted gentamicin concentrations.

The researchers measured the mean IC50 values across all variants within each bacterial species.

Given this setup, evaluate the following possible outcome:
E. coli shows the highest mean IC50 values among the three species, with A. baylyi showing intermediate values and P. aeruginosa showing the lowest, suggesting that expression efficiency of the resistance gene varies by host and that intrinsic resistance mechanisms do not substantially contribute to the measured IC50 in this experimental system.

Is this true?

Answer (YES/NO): NO